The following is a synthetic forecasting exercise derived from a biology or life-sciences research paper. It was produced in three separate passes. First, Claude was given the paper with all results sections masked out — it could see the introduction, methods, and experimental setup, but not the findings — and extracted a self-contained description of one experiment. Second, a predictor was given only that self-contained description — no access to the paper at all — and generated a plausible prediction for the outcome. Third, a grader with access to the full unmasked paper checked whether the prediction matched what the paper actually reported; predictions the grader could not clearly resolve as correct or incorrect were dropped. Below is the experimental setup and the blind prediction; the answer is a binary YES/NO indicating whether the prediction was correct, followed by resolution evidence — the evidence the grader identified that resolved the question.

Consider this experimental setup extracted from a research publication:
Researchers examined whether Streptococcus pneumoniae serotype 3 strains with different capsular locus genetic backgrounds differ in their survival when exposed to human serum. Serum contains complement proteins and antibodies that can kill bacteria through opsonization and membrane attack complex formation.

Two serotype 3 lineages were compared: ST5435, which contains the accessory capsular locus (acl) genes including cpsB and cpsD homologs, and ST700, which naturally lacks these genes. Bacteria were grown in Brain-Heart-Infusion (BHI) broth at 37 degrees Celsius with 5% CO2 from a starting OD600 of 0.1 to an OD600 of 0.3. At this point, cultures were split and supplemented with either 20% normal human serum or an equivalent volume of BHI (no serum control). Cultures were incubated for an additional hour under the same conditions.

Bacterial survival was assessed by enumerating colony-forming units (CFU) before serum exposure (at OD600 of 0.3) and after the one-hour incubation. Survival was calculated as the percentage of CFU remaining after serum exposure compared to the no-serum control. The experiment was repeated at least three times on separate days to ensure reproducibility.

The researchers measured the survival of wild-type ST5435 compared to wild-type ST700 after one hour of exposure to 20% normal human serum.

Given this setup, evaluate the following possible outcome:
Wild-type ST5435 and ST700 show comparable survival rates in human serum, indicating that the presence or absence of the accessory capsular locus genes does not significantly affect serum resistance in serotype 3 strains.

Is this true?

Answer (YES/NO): YES